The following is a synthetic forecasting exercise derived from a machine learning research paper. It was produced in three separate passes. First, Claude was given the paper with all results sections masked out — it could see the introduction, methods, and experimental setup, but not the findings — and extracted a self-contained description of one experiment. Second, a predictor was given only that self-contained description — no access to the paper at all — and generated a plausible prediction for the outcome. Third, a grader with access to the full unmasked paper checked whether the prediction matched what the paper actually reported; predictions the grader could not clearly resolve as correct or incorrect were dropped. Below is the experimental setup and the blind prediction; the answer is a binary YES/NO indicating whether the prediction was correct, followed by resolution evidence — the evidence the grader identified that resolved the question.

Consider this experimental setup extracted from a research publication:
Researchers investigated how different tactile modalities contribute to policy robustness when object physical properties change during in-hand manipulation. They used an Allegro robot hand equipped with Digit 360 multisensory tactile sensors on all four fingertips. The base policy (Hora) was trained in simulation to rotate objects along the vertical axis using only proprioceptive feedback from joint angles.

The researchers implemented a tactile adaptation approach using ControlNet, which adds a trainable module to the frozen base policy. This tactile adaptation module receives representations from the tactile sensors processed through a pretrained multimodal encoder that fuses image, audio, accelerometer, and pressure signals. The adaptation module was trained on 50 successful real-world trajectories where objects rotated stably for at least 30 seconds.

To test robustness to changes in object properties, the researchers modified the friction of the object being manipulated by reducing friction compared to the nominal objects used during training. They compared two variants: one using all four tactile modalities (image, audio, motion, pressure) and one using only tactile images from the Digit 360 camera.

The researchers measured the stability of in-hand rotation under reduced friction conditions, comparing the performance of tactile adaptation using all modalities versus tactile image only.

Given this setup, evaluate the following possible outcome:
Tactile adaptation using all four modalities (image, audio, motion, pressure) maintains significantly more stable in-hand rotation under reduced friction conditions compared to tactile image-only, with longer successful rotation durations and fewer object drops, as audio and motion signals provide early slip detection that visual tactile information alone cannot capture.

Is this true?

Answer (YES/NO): YES